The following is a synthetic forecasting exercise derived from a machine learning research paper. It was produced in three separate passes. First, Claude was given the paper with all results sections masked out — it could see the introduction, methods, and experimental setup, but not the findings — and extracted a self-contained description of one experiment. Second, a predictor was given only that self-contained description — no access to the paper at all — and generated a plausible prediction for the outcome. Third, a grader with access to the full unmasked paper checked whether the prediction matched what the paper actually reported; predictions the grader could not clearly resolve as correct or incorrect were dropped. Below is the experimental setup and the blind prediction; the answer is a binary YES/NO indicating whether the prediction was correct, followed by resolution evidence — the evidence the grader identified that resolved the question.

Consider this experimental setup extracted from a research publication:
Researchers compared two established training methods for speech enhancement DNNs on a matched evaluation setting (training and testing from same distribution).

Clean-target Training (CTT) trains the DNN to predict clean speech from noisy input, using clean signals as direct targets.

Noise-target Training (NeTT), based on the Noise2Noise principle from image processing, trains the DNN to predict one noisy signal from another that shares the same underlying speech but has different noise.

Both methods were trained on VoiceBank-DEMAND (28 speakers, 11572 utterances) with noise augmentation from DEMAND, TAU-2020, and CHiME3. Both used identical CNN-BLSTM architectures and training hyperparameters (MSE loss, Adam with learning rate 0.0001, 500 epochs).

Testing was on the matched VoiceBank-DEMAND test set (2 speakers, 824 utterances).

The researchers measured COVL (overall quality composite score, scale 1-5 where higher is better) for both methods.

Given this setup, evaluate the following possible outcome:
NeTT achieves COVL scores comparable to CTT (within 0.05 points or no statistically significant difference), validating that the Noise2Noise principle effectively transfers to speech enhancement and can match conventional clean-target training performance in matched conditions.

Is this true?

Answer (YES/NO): NO